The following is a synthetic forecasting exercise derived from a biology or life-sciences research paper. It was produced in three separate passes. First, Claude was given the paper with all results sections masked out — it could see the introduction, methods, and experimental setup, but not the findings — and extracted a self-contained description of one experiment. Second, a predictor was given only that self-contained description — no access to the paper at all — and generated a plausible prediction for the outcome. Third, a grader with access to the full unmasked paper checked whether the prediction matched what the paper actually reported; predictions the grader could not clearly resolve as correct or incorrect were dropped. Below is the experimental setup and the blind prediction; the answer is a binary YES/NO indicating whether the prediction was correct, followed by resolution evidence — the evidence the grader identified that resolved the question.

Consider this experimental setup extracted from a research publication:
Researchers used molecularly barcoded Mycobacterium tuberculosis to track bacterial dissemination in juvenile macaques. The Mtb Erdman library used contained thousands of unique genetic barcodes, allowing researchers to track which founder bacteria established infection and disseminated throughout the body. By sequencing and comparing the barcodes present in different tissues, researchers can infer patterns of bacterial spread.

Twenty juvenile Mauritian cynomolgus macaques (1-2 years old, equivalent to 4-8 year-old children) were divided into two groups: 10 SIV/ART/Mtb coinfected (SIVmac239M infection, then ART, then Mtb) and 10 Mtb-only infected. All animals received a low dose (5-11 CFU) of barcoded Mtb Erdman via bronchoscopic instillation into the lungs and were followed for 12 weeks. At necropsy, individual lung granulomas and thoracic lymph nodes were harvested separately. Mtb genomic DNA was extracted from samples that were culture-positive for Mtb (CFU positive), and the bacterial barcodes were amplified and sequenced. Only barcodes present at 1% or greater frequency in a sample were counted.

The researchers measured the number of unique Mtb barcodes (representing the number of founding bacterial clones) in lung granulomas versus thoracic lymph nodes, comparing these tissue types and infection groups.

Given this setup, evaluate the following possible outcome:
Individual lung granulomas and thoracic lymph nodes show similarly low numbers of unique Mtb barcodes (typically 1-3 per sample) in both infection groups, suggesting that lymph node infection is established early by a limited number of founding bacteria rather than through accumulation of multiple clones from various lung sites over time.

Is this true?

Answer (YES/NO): NO